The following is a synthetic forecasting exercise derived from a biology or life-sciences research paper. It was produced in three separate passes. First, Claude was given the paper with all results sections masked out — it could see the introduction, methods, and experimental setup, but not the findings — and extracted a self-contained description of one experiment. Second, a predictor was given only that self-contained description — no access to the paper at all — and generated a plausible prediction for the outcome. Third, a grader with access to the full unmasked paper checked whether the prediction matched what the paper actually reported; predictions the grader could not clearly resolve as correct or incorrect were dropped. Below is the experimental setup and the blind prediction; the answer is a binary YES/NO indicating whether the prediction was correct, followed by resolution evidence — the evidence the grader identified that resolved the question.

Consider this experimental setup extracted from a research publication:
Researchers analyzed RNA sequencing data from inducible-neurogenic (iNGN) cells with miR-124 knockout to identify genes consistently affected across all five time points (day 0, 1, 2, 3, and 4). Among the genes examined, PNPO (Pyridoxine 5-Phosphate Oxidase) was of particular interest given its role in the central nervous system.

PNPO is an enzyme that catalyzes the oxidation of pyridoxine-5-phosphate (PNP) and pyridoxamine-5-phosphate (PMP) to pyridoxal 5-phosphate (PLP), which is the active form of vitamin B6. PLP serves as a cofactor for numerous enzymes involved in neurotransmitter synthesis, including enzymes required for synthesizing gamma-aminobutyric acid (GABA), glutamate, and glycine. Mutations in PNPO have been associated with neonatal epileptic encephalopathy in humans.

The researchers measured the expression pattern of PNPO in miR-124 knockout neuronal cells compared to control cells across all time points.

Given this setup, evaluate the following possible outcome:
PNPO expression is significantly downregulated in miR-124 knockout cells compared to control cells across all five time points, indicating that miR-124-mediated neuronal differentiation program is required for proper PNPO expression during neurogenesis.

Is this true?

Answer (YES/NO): YES